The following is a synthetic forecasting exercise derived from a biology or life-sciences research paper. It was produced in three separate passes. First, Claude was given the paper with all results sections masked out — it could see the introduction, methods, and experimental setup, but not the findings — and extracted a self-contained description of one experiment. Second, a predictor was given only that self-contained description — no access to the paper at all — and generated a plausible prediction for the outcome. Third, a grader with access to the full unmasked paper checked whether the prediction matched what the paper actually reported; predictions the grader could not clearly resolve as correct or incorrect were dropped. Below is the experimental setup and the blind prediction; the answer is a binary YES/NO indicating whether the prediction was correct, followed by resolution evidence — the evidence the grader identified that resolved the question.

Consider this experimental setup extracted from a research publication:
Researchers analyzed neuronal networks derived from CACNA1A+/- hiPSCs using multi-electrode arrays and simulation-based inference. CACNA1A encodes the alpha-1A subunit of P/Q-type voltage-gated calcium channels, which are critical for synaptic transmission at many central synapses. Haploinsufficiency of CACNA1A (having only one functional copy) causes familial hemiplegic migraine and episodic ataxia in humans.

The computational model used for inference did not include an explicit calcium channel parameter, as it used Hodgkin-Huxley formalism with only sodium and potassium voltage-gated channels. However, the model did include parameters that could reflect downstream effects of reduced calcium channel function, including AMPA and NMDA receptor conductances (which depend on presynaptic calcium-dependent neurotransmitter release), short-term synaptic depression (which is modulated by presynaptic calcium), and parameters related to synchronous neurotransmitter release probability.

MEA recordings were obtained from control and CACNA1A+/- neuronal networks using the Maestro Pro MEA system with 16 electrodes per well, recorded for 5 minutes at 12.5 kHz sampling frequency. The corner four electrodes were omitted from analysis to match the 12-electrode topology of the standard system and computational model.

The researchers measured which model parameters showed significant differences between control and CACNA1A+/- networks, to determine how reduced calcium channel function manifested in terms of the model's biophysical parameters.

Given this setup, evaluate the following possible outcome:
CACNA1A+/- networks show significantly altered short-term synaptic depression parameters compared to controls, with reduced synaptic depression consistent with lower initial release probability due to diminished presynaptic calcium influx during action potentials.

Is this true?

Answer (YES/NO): NO